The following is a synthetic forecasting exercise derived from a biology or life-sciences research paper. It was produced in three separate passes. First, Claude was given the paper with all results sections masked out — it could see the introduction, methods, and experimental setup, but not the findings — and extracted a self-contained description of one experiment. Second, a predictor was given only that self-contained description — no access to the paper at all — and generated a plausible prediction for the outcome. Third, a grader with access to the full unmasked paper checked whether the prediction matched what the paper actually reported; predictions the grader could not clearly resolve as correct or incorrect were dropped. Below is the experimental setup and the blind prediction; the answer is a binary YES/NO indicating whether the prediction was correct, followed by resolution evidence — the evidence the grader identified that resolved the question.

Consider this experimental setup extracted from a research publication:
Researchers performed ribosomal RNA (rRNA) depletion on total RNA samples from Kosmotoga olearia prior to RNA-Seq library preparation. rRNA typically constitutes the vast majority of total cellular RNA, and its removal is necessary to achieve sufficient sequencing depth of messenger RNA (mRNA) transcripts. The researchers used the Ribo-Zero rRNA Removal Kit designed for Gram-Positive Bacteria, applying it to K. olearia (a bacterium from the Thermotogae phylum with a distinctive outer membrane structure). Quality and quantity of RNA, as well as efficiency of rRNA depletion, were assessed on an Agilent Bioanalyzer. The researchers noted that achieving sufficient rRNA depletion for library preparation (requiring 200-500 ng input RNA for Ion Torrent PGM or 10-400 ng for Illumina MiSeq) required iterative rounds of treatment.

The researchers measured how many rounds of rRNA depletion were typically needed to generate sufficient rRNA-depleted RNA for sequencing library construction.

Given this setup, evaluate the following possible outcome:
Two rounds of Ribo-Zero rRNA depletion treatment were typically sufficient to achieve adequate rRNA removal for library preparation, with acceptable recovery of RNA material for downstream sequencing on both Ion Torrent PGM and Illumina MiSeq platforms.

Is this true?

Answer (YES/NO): YES